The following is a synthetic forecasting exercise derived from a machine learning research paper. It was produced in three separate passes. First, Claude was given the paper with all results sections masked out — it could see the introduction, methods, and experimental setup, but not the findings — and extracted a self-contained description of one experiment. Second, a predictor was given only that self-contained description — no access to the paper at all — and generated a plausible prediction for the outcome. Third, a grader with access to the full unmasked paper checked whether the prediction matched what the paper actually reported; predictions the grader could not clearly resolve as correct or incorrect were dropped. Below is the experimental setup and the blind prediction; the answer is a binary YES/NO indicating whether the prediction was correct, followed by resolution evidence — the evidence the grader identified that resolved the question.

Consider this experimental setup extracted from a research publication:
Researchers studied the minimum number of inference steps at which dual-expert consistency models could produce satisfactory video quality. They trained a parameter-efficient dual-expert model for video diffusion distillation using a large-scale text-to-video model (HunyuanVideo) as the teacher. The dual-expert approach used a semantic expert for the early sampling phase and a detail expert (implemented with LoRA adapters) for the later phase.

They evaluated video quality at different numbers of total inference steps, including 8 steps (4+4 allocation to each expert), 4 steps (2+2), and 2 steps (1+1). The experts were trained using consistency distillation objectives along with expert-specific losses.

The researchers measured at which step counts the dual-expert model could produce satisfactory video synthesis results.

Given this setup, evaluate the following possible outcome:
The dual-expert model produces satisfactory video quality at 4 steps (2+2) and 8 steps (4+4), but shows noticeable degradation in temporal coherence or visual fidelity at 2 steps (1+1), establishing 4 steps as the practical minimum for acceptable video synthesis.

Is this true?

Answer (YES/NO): YES